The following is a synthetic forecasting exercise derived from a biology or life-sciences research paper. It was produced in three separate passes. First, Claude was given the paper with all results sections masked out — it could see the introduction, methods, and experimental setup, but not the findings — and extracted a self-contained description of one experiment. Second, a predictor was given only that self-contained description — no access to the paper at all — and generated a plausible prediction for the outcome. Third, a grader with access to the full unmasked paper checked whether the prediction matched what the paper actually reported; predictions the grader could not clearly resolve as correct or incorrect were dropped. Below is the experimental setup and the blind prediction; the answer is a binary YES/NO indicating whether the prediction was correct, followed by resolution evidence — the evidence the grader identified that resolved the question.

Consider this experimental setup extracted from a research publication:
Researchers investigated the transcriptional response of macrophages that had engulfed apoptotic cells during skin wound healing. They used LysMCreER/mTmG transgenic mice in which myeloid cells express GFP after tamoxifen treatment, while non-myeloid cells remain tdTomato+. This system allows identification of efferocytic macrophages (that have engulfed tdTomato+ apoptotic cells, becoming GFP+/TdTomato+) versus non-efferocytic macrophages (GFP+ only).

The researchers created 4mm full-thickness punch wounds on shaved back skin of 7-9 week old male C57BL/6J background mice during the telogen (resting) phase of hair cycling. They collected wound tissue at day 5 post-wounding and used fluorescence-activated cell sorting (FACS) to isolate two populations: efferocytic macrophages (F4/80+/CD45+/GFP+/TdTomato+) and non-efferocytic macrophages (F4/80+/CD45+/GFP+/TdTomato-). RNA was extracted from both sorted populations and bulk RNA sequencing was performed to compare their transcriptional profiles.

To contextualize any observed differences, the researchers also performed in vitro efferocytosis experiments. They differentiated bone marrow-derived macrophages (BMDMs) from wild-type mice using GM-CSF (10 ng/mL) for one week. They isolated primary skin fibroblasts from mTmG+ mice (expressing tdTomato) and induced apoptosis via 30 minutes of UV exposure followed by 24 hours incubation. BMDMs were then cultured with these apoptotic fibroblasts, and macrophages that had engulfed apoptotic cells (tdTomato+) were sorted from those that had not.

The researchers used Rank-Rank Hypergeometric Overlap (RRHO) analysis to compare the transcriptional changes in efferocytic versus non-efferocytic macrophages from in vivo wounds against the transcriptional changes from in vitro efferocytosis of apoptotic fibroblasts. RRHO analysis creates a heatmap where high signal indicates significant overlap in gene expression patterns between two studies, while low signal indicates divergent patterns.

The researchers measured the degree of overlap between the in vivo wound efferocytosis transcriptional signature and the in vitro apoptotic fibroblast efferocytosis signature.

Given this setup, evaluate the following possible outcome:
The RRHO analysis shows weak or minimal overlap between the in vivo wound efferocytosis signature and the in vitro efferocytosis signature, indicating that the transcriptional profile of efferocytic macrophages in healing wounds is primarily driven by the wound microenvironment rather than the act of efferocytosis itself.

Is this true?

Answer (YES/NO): NO